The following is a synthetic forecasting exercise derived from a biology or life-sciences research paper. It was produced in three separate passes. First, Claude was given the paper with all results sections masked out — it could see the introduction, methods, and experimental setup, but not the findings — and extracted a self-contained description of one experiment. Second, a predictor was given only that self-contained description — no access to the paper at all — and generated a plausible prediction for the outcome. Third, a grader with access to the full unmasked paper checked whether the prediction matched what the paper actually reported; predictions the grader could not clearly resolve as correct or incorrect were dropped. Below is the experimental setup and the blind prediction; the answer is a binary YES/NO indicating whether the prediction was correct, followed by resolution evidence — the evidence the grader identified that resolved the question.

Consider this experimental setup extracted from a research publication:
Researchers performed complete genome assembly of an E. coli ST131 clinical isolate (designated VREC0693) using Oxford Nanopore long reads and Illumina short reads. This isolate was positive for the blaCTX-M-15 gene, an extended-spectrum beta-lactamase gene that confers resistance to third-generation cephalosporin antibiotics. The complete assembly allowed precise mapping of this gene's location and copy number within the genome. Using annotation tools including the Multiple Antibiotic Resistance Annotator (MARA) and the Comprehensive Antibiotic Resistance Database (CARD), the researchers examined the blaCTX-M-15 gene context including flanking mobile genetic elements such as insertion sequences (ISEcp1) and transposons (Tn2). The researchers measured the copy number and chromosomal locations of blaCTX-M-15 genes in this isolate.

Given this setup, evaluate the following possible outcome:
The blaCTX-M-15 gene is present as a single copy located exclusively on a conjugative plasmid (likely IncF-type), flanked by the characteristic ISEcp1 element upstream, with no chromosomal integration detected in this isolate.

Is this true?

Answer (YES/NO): NO